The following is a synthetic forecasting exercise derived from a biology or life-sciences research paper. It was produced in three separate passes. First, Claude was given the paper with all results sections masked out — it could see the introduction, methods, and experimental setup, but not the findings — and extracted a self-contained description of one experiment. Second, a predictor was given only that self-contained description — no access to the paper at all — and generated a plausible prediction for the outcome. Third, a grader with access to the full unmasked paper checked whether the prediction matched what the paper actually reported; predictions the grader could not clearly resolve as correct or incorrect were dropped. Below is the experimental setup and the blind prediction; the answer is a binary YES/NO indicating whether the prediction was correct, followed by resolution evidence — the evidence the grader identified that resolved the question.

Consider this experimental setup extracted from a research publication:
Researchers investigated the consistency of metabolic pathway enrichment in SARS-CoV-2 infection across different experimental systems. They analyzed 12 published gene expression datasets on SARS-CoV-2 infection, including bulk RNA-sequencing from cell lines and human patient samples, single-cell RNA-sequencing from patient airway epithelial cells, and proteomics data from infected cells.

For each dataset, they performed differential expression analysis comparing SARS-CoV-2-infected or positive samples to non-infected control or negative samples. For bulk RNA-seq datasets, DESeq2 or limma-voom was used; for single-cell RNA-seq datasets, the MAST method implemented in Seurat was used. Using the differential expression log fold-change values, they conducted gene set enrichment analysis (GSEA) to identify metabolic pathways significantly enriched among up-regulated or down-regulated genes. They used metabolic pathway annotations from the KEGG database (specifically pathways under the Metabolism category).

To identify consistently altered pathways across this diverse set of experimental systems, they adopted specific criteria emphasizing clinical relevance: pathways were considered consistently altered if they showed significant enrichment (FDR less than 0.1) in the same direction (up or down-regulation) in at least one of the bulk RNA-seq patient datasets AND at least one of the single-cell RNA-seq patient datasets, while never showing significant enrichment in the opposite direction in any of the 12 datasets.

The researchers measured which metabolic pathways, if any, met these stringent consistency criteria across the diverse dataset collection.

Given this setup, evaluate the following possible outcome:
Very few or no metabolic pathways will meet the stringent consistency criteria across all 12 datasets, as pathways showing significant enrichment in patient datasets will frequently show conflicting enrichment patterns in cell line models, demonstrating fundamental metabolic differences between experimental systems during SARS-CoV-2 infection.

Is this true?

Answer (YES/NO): NO